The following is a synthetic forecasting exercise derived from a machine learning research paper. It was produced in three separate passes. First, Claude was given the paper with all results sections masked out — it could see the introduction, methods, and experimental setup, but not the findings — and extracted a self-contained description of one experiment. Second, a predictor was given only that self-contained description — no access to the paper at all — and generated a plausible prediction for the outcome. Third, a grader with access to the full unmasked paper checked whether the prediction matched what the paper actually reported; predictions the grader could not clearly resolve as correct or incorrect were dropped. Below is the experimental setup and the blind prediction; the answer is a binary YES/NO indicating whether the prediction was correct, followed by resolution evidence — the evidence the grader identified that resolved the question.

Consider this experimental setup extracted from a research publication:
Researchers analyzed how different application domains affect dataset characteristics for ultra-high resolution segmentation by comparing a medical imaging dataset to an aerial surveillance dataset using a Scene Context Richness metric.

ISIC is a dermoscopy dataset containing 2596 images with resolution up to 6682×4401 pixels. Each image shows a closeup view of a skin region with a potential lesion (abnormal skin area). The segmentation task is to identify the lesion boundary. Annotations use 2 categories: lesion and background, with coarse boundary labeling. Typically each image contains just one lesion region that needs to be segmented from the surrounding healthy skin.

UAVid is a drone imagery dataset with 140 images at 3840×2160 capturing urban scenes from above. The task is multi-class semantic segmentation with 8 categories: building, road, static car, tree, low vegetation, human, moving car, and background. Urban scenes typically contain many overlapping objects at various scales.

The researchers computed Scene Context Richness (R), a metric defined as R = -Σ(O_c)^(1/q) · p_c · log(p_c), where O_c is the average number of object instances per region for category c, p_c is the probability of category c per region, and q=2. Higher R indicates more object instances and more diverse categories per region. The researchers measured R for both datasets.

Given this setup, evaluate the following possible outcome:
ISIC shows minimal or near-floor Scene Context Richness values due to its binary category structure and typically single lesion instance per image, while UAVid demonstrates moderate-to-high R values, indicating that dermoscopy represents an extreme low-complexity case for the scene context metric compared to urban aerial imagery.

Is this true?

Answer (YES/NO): YES